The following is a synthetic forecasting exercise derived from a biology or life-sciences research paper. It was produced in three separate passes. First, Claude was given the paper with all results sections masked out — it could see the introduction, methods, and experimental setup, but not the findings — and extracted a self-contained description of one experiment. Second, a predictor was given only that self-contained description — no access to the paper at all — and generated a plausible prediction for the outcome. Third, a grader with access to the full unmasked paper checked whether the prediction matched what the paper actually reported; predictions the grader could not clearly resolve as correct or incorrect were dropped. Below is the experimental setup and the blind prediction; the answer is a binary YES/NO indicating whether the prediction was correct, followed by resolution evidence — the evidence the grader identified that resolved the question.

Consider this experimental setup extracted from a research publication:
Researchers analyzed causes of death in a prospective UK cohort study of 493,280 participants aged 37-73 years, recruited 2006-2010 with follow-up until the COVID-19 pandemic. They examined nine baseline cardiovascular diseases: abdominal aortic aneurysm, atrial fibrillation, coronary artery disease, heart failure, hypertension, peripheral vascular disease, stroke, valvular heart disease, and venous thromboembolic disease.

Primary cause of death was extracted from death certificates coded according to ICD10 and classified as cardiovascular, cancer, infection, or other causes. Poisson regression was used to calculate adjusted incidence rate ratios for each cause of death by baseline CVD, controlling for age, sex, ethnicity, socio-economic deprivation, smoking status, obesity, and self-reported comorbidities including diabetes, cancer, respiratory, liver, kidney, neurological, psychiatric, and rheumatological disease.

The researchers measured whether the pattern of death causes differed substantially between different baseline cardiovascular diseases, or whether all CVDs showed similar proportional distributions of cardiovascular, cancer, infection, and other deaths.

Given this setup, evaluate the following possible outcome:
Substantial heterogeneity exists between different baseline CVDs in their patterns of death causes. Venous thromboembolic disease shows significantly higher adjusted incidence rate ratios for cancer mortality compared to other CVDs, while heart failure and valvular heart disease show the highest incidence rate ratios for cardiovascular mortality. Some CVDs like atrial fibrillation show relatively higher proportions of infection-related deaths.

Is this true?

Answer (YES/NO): NO